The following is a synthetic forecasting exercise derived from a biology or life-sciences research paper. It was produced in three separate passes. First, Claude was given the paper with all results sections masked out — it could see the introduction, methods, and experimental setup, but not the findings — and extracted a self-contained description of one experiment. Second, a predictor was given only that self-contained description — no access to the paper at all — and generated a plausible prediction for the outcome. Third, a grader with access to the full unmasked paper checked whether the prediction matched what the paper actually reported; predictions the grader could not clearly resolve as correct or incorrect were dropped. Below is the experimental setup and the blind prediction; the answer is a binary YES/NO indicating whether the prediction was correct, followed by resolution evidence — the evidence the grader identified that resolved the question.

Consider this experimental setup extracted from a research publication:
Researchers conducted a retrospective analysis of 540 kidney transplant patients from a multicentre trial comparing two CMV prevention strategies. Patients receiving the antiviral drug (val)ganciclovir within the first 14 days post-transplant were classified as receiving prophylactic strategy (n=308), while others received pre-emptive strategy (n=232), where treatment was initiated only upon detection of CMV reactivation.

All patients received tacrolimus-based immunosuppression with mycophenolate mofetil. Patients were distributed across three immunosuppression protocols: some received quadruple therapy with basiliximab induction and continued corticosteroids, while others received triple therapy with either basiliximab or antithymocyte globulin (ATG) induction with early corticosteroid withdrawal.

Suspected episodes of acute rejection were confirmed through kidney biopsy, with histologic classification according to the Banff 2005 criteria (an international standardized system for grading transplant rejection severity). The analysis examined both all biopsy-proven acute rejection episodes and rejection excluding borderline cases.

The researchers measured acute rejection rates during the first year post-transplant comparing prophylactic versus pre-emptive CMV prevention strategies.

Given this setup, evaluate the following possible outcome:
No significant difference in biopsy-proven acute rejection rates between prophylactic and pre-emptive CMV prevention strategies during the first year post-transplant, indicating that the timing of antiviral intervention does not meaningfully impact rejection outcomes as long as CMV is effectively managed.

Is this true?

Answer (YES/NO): NO